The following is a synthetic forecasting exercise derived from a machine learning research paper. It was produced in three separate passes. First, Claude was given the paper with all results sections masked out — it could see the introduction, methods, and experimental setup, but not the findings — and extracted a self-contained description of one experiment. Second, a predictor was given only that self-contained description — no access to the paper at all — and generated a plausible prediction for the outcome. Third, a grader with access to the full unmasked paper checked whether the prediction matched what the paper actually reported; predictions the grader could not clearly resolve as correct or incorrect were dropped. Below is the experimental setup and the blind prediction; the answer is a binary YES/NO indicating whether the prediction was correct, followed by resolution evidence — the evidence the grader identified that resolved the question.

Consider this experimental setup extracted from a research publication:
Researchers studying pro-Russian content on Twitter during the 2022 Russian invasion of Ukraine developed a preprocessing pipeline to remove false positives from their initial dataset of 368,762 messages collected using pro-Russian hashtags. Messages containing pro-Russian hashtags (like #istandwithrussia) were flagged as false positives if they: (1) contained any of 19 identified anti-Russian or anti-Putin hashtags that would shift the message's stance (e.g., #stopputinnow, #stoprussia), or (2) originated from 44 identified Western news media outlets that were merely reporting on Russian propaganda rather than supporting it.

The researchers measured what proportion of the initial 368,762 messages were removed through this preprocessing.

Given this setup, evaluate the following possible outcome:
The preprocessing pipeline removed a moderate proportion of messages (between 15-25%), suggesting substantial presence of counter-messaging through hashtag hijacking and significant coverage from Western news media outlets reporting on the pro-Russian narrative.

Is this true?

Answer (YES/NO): NO